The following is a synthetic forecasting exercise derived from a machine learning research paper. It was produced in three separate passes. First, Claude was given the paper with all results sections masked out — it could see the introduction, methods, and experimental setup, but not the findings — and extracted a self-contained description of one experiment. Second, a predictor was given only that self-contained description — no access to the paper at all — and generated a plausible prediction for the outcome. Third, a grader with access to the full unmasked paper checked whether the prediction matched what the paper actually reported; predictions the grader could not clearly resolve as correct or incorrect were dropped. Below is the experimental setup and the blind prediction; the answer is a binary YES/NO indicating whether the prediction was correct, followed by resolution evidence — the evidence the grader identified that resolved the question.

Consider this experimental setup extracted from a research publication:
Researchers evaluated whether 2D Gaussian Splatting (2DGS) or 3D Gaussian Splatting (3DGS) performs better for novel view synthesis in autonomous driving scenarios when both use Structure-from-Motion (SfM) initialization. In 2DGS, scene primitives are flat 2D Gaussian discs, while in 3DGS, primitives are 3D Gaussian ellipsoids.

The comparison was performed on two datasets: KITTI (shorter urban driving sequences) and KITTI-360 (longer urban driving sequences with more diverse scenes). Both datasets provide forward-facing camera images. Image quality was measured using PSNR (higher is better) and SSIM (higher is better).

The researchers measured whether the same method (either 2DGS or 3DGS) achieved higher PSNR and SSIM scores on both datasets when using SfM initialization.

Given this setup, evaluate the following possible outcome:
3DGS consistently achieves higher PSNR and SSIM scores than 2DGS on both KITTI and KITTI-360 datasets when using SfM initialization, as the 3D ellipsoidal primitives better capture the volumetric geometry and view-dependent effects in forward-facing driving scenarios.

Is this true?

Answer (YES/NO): NO